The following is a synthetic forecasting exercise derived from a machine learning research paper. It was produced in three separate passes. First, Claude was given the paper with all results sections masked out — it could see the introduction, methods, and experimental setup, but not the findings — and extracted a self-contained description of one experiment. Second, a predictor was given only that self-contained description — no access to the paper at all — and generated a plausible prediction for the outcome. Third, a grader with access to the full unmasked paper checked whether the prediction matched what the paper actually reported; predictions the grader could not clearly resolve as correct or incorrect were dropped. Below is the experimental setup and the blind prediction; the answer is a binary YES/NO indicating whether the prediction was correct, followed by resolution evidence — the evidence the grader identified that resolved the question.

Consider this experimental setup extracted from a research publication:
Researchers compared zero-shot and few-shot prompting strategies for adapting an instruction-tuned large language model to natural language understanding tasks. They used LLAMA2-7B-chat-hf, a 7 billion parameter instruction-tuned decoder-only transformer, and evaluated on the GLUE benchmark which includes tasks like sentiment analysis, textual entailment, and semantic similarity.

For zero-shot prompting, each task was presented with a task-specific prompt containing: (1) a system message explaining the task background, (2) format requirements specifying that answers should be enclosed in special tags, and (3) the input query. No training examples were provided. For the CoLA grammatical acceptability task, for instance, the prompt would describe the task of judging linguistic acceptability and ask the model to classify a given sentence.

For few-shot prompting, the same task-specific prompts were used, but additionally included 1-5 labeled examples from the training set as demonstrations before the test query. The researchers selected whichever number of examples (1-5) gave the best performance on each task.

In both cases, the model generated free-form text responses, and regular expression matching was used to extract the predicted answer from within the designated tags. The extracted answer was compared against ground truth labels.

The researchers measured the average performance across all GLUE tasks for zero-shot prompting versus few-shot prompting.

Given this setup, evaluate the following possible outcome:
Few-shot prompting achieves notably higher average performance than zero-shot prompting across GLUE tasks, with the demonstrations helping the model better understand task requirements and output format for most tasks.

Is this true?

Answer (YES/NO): YES